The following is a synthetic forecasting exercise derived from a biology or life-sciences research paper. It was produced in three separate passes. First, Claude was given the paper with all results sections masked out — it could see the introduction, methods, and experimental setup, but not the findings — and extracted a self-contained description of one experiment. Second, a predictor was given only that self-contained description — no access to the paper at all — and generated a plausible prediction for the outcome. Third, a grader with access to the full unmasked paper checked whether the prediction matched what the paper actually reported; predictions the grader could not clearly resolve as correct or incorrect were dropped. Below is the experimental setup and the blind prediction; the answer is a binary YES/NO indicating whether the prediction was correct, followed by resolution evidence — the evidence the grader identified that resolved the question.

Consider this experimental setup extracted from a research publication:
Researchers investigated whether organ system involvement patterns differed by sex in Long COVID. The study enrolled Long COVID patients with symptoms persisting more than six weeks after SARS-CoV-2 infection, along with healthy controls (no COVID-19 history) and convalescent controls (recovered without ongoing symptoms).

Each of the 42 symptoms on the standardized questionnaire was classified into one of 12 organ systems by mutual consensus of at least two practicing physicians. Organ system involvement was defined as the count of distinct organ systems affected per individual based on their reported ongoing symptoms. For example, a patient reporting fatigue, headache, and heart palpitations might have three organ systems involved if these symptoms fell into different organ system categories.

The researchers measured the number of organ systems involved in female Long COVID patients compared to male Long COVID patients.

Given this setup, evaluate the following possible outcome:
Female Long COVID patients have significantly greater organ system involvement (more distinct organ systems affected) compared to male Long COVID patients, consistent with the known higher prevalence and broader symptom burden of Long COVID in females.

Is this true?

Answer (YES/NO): YES